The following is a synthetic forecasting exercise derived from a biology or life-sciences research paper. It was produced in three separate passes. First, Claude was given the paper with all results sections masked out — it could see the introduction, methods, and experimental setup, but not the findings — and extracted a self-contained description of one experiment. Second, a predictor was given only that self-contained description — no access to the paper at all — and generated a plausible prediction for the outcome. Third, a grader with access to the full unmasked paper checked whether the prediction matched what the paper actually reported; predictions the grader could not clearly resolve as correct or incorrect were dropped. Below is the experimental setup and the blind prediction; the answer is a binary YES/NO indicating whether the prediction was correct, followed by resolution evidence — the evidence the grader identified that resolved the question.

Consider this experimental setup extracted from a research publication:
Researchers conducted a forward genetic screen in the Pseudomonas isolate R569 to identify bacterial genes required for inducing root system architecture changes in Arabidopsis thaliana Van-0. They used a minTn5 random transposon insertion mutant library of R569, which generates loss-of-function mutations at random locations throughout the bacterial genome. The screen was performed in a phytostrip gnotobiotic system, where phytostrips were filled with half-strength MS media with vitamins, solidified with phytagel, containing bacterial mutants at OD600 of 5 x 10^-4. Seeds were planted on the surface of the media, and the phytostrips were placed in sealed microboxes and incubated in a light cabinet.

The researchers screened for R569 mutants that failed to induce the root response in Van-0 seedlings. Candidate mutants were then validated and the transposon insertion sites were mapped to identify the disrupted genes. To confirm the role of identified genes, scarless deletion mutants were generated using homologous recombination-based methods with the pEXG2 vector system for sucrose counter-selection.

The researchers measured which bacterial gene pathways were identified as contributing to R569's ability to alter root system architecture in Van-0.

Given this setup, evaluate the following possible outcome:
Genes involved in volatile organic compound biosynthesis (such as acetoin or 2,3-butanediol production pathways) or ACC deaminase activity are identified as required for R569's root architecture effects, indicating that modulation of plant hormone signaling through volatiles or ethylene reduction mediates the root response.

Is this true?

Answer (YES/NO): NO